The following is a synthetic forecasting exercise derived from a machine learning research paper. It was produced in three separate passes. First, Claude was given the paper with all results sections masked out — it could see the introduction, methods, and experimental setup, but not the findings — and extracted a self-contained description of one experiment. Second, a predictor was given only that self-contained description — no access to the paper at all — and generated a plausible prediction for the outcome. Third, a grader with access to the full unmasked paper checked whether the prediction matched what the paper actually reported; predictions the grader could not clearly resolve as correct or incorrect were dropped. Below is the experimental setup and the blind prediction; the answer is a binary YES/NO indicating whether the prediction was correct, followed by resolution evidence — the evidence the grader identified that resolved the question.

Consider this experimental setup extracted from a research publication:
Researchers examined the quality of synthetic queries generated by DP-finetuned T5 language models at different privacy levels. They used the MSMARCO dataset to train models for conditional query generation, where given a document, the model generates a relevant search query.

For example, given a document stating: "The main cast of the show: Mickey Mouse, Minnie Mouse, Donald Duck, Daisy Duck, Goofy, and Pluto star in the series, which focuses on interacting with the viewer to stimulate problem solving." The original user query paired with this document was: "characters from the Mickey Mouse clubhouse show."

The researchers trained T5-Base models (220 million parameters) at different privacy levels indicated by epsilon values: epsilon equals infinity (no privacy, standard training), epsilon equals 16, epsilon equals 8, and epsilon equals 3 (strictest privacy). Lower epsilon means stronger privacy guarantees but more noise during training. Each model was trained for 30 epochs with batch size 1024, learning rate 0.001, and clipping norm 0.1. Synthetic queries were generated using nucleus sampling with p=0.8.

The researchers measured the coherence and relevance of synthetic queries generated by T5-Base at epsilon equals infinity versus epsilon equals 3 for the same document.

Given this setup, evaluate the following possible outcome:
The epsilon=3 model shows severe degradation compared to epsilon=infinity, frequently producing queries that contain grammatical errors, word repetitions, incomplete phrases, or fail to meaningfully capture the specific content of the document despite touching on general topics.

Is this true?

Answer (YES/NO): NO